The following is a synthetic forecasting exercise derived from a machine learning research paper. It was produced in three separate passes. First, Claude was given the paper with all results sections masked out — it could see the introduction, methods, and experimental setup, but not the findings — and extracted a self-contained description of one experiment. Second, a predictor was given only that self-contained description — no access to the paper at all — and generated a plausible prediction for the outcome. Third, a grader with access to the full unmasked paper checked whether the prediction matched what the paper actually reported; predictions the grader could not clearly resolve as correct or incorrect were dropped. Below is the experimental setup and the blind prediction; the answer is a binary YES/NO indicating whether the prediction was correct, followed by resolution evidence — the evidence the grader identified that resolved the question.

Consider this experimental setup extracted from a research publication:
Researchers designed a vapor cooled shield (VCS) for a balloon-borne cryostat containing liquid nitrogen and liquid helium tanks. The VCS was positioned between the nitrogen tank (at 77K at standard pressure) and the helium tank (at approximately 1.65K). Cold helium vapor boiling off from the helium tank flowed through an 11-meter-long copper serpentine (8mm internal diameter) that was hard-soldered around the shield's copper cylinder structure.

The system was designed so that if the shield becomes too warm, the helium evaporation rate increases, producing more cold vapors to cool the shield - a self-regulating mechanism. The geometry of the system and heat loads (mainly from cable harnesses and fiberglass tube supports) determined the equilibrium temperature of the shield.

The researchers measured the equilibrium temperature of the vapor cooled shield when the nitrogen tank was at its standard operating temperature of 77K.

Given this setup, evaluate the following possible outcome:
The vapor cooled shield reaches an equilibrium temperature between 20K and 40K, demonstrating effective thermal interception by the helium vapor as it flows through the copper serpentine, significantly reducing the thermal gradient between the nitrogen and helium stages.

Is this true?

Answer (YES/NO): YES